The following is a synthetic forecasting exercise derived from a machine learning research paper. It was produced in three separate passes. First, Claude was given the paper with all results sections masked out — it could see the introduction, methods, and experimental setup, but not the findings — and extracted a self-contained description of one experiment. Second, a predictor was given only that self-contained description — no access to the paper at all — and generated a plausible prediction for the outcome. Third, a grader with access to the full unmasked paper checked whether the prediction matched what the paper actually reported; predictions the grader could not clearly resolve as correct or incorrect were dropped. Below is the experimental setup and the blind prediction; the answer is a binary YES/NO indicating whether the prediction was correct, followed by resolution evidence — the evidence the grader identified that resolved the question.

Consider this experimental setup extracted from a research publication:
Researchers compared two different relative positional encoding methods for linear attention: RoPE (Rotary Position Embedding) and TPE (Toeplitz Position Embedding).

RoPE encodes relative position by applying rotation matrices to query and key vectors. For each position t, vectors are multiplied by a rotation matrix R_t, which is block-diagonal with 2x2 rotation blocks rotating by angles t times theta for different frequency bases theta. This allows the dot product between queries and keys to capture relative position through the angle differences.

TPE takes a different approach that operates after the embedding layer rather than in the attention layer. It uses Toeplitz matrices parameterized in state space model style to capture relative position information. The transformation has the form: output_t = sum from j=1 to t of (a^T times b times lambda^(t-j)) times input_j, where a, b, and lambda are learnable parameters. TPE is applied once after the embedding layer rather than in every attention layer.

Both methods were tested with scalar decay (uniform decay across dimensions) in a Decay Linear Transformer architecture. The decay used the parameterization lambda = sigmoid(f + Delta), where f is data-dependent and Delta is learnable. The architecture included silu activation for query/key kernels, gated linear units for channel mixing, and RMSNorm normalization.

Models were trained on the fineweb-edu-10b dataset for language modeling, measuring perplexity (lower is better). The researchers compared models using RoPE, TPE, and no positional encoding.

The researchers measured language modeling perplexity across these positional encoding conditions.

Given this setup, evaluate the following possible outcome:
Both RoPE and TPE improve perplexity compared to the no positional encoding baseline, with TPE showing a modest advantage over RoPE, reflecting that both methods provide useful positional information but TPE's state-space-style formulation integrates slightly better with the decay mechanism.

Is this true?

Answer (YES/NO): NO